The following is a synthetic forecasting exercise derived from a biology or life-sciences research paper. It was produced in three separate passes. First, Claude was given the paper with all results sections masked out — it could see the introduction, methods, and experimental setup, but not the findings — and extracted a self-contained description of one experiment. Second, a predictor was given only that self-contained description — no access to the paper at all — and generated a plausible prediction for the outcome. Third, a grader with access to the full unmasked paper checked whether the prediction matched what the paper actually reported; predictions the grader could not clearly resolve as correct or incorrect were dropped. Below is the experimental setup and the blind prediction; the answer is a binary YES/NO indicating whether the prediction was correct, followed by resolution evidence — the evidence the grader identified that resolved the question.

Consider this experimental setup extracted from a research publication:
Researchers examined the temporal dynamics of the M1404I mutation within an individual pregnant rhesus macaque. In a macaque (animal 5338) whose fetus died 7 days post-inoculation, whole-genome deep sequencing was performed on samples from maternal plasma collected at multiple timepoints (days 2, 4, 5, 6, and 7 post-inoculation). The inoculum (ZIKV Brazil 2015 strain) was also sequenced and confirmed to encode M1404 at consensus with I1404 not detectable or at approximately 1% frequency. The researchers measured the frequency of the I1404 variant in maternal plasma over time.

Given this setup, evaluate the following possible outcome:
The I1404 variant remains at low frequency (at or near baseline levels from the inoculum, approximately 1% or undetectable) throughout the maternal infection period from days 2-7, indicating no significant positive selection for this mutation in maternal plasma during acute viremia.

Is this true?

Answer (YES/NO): NO